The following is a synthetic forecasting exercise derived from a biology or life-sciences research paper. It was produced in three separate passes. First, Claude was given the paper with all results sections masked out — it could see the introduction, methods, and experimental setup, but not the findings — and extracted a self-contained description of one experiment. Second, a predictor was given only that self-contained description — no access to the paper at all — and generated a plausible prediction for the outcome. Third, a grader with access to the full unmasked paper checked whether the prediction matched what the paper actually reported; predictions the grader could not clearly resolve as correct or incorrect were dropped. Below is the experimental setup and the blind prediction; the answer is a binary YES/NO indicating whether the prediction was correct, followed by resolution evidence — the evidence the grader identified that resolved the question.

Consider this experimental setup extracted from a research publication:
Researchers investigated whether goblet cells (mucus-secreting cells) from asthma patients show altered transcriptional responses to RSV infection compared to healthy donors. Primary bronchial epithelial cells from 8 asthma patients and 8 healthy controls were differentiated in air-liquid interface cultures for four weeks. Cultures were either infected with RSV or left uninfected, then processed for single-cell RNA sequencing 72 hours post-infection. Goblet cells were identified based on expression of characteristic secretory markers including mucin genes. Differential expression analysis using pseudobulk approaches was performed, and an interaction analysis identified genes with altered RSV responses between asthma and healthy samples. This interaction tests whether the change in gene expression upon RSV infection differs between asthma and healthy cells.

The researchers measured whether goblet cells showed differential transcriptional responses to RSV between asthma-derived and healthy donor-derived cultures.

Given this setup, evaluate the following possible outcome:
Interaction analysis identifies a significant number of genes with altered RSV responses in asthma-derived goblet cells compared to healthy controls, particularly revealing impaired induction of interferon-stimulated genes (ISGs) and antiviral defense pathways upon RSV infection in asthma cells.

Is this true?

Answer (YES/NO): NO